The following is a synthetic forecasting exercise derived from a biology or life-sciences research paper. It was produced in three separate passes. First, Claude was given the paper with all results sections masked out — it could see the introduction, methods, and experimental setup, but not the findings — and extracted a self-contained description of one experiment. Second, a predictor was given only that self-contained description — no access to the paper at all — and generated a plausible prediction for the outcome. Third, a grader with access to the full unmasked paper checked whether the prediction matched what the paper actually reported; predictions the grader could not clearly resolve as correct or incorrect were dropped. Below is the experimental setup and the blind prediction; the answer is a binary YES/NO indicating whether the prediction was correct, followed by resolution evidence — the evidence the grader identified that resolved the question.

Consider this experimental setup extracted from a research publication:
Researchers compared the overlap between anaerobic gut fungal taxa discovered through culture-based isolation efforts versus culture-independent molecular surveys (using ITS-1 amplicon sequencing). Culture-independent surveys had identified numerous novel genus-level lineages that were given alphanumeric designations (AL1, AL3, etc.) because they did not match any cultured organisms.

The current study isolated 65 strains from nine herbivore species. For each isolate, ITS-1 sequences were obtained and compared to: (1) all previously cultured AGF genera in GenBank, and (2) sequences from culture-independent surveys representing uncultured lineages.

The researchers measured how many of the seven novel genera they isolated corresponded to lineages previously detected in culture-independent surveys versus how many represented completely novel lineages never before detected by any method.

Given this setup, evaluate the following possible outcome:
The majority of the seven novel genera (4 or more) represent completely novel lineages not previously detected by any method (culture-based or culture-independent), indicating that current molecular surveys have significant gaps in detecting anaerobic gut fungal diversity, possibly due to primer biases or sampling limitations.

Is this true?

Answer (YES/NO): YES